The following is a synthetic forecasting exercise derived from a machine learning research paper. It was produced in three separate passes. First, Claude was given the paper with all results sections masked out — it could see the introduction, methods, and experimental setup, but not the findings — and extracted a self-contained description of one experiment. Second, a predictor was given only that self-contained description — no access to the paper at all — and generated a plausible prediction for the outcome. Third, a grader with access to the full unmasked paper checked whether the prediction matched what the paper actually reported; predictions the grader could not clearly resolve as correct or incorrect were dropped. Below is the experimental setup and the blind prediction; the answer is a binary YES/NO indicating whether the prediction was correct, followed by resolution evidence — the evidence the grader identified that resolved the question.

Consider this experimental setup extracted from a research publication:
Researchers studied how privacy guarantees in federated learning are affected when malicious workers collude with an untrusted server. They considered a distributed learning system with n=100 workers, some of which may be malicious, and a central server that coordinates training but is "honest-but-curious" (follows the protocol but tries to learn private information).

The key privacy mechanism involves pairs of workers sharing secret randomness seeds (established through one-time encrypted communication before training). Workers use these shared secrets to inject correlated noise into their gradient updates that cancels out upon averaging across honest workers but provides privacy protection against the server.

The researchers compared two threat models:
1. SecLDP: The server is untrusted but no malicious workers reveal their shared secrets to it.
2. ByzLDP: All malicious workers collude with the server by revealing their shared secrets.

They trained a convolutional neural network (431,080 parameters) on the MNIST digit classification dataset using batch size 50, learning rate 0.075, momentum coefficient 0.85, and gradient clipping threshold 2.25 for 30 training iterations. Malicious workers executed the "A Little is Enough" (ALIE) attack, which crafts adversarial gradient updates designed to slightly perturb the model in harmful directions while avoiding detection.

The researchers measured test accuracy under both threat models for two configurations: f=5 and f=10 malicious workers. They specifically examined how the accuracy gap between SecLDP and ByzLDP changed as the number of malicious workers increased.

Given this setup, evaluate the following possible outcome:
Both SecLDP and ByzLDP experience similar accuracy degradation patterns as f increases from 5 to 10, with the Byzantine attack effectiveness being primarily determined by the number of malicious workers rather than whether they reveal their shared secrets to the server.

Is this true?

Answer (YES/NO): NO